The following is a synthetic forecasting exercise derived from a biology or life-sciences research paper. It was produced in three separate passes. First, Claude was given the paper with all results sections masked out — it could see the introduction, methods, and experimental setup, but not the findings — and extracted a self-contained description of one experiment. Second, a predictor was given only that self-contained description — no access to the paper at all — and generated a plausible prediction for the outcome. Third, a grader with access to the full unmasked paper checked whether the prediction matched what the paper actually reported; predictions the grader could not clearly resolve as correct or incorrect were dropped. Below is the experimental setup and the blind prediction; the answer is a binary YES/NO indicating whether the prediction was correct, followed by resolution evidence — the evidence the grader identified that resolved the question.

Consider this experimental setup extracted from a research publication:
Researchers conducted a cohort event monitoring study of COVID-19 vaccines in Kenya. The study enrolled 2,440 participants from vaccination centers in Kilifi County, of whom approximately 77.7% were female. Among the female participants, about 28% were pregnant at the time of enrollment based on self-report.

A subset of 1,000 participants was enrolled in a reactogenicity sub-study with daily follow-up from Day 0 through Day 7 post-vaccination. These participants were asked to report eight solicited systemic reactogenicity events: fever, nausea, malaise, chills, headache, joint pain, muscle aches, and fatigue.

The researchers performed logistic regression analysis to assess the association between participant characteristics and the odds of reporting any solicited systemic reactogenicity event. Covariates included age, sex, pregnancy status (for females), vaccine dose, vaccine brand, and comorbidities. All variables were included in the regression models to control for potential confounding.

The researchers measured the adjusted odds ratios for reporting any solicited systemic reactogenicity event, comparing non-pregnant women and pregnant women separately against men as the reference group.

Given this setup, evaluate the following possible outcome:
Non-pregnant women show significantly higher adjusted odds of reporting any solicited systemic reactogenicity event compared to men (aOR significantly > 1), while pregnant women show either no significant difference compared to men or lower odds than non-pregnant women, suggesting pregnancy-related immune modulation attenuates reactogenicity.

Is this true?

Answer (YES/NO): NO